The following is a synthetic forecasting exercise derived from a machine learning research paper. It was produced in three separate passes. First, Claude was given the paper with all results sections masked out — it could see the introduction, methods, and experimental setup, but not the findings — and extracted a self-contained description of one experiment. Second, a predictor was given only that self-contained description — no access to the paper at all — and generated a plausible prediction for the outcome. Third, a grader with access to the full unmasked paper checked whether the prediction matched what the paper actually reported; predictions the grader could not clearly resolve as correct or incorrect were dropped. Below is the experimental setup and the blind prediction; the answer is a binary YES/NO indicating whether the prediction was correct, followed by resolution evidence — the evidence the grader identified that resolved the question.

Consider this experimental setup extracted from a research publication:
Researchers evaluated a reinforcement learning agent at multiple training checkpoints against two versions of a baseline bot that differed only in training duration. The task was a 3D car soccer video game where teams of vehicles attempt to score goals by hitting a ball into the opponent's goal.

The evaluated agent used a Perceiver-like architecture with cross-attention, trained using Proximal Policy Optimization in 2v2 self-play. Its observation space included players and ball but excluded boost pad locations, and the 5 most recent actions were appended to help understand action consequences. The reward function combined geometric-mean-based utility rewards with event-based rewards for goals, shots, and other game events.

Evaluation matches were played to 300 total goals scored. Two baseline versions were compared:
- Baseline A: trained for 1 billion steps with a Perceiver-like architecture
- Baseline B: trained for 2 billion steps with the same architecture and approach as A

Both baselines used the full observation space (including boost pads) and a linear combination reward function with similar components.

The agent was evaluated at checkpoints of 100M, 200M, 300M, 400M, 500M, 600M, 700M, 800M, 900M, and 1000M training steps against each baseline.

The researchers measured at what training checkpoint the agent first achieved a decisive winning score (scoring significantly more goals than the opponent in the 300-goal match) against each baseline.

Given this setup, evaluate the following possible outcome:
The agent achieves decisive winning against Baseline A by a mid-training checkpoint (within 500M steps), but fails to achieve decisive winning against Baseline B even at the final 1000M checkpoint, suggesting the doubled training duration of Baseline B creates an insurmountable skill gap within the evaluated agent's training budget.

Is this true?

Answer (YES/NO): NO